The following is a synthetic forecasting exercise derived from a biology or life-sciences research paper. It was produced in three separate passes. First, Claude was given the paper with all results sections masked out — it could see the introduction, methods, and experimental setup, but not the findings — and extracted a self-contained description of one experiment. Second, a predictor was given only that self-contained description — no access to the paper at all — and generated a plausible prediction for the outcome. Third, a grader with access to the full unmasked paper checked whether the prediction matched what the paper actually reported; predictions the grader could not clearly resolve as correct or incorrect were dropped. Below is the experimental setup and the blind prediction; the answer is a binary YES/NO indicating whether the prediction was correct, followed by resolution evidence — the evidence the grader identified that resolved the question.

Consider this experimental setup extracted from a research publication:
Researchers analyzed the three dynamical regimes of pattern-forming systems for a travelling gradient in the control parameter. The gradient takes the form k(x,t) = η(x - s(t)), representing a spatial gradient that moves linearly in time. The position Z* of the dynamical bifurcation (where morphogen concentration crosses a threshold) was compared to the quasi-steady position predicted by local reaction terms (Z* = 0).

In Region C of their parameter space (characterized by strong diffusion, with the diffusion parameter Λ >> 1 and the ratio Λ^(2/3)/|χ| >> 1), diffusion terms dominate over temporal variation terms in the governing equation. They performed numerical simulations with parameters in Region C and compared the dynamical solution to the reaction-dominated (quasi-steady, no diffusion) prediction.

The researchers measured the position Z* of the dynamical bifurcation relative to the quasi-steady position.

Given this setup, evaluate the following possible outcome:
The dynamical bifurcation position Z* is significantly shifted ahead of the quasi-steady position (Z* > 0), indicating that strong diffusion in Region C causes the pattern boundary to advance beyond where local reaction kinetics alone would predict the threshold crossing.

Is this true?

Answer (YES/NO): NO